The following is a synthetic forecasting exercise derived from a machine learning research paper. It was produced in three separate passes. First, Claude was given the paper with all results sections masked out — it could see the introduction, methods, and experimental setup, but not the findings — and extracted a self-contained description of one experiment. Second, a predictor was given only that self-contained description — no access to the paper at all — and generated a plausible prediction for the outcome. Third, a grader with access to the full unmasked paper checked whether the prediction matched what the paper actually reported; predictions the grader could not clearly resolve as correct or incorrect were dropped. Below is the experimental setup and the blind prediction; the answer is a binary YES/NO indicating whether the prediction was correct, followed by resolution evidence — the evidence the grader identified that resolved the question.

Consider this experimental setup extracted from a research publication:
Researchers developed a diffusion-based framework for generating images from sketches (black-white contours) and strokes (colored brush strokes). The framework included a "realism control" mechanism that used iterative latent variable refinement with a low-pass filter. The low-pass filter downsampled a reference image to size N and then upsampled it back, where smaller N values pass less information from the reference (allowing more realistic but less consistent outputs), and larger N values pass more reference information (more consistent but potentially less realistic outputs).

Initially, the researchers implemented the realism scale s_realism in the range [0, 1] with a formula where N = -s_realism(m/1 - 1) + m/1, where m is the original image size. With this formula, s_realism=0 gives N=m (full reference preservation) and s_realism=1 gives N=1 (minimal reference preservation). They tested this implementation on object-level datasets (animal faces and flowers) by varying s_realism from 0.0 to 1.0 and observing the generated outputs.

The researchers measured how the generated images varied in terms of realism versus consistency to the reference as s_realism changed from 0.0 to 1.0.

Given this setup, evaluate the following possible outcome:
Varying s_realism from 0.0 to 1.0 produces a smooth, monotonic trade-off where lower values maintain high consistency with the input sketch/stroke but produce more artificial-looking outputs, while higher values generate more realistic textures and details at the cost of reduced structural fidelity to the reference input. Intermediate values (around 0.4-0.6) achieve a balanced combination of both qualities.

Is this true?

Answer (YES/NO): NO